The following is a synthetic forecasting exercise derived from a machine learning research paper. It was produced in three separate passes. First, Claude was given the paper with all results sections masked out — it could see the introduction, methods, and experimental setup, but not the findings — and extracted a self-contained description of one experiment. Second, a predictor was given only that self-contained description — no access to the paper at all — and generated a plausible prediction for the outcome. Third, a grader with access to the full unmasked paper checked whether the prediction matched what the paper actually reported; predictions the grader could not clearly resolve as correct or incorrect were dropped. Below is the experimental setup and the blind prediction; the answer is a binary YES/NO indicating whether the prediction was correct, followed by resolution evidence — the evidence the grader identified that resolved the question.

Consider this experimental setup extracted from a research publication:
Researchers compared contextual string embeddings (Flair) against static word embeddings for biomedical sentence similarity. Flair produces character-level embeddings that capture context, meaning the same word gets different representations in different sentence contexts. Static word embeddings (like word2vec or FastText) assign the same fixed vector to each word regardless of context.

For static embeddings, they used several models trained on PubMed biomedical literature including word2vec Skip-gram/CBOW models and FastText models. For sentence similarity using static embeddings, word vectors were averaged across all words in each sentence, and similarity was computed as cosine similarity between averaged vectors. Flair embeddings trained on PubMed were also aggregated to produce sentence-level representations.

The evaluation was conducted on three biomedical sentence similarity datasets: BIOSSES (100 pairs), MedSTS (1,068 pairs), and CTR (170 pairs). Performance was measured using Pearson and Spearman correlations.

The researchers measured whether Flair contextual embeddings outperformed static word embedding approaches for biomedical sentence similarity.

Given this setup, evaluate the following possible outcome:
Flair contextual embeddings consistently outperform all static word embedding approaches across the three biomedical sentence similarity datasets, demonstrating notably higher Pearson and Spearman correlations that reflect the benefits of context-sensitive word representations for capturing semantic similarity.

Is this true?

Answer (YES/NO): NO